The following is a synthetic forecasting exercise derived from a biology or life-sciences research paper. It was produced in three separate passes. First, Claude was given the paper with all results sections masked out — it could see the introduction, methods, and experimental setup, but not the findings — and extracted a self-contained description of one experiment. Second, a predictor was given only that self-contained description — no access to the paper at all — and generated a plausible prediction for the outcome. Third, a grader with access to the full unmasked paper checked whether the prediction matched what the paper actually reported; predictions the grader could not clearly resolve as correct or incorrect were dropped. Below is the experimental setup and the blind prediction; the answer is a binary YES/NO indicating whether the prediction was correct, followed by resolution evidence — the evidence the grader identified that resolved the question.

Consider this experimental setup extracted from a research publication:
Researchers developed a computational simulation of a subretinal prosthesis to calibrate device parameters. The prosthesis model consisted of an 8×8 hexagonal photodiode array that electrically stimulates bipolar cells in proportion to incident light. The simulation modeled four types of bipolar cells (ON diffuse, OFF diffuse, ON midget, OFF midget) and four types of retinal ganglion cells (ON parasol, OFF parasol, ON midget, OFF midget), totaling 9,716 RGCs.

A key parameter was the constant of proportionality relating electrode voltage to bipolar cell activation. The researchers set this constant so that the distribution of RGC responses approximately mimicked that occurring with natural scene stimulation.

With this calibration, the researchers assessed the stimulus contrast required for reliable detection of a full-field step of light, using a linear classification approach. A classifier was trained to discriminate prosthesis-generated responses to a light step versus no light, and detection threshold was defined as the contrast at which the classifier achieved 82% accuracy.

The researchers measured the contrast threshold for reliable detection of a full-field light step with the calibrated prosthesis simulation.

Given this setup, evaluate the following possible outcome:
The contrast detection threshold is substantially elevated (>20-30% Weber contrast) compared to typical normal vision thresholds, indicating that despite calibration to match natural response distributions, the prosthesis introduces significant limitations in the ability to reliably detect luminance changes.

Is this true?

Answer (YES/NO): NO